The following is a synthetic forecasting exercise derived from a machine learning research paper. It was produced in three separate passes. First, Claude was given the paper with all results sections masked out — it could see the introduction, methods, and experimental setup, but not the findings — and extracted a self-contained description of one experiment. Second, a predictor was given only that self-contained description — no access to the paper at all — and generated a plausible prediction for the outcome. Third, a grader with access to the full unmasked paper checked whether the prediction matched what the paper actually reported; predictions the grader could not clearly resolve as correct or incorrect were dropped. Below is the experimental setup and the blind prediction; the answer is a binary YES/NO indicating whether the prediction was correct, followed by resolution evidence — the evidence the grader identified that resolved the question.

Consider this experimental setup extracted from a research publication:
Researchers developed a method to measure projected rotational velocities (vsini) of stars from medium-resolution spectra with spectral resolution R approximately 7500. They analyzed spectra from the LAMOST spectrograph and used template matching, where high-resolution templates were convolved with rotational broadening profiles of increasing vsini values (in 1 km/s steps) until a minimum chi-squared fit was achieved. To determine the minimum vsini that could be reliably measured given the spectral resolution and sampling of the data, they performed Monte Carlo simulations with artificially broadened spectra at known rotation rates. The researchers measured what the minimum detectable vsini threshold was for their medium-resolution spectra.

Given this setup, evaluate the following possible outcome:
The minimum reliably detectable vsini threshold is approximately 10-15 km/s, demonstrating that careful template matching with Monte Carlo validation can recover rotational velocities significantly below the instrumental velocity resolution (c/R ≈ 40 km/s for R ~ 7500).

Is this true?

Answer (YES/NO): NO